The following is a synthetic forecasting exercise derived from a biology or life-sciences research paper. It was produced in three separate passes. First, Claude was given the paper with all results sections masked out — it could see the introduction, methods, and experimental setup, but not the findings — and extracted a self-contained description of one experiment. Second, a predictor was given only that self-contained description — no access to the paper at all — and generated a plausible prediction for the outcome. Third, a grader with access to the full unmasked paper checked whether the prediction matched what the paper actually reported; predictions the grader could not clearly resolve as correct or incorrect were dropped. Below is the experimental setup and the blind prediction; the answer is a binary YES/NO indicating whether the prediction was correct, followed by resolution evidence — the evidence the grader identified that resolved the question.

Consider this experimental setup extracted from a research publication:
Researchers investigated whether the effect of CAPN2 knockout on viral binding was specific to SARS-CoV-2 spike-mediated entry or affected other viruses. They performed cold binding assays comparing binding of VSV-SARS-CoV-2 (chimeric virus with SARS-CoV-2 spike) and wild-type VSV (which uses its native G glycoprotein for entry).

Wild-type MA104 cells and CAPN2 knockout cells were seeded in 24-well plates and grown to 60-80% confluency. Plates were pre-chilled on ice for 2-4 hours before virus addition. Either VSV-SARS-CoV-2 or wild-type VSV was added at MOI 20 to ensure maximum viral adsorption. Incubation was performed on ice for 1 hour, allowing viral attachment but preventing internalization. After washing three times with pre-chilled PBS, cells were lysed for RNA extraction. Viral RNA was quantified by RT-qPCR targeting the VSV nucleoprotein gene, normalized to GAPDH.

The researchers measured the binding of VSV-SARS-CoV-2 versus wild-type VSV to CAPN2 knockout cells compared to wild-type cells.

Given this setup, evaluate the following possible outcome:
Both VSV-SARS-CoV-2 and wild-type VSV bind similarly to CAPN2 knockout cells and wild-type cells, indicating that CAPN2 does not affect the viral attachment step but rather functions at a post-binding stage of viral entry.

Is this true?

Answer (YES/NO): NO